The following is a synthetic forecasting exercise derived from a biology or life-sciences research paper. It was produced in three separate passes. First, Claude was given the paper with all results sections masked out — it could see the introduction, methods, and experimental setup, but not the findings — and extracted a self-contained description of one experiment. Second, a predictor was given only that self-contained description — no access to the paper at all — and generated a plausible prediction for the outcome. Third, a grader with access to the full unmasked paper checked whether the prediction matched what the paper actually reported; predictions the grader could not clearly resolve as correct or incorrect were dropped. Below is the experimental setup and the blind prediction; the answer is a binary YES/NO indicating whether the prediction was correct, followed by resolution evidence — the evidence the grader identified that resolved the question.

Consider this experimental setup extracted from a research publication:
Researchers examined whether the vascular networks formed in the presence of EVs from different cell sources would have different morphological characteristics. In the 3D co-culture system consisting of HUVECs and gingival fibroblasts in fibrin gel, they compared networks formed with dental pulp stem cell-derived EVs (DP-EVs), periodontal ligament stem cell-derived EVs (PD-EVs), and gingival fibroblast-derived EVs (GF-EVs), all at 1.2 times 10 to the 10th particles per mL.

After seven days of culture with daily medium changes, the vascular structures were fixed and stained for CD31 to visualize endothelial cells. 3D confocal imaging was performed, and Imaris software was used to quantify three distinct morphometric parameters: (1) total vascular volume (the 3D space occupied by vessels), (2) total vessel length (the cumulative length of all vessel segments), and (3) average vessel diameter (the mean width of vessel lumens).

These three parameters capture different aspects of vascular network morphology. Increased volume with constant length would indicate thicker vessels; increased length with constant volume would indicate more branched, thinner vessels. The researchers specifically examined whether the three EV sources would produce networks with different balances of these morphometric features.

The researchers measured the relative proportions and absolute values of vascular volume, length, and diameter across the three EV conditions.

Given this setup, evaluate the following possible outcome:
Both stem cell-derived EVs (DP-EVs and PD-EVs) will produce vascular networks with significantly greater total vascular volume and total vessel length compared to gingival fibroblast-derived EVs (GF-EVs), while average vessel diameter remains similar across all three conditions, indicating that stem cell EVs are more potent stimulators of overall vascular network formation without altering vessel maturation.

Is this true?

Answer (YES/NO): NO